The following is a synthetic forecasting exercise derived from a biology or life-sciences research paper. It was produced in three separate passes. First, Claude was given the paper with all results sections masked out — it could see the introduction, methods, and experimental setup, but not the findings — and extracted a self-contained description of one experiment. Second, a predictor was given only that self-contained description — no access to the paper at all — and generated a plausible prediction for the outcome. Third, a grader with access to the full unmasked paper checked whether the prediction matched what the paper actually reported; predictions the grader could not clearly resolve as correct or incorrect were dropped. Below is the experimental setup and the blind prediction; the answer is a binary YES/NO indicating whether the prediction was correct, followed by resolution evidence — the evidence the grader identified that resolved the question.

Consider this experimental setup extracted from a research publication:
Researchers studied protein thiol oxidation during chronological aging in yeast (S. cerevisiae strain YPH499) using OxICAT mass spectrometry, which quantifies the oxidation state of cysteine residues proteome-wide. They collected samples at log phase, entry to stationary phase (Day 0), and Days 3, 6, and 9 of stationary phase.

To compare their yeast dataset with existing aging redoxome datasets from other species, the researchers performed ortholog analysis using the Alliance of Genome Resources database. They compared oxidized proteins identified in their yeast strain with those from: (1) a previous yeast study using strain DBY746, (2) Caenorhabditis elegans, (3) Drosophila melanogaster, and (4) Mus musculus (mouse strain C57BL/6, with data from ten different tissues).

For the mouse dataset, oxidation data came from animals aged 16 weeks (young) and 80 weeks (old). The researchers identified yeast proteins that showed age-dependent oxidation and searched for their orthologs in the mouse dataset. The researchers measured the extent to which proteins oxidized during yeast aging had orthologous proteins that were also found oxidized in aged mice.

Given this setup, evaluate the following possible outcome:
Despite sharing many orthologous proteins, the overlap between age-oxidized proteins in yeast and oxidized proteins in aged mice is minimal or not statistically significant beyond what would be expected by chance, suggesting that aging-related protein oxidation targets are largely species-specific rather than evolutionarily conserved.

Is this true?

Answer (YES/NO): NO